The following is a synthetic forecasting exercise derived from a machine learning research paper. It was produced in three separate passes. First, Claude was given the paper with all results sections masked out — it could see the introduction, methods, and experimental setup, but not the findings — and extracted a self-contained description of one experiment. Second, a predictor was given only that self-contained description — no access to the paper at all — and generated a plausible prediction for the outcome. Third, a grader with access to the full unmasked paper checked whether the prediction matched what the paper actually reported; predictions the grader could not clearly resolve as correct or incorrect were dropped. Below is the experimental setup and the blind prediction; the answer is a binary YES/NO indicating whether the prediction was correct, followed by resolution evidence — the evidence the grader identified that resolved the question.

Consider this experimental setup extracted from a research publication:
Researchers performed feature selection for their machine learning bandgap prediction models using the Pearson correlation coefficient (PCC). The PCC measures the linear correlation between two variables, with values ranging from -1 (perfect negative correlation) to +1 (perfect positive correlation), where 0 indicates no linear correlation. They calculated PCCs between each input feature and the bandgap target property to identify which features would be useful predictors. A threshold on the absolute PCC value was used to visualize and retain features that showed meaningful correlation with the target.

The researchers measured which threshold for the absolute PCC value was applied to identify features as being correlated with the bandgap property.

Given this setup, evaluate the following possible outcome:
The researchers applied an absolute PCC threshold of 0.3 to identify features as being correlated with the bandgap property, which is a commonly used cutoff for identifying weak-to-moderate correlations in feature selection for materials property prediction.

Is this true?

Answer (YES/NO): NO